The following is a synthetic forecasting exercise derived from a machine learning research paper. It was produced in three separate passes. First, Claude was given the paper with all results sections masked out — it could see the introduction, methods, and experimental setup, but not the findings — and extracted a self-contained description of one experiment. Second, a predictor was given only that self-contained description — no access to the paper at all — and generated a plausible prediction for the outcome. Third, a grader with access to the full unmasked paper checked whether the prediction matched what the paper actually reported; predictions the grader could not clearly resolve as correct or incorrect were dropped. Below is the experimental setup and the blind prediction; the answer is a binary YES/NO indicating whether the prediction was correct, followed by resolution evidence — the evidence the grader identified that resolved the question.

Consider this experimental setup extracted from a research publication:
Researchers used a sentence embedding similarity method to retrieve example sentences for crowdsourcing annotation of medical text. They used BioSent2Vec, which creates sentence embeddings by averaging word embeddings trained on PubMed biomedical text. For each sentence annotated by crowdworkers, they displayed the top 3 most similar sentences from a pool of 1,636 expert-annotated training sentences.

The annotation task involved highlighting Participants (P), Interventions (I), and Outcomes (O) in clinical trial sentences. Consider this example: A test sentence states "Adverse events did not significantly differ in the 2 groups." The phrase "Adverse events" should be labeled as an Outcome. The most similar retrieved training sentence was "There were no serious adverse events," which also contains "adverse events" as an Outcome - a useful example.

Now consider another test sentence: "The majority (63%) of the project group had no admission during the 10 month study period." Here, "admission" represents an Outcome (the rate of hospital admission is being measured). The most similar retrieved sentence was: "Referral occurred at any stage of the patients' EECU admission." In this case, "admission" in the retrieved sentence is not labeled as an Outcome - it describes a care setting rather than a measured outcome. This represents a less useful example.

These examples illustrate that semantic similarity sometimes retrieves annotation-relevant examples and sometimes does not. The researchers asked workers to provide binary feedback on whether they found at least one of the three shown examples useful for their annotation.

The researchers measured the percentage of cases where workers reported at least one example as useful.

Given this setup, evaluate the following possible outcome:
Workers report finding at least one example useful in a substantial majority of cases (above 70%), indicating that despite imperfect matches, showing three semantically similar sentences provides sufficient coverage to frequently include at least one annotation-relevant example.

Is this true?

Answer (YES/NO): YES